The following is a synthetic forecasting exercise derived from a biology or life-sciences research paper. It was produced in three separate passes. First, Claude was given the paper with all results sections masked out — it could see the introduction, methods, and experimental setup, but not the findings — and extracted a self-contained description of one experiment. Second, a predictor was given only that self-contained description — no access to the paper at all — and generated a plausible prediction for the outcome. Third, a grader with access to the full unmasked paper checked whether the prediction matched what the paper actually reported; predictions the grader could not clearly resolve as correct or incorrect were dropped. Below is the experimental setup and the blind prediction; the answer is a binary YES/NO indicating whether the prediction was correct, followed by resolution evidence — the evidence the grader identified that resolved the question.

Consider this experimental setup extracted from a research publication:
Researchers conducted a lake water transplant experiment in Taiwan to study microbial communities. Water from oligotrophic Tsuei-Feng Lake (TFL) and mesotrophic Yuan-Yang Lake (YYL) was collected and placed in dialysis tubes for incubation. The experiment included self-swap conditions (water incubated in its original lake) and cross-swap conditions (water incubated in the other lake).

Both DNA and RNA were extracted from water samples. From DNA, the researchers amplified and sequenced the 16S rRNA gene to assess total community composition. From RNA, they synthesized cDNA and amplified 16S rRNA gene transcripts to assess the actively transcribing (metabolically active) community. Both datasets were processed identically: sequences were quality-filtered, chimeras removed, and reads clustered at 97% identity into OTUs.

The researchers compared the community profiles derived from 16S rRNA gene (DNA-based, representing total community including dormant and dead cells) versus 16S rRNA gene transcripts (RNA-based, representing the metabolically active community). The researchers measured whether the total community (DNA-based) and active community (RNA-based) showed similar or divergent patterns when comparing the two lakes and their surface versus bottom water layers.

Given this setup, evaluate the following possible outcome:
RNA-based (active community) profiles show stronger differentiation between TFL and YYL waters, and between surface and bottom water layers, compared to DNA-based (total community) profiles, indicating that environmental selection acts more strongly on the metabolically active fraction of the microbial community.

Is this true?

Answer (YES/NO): NO